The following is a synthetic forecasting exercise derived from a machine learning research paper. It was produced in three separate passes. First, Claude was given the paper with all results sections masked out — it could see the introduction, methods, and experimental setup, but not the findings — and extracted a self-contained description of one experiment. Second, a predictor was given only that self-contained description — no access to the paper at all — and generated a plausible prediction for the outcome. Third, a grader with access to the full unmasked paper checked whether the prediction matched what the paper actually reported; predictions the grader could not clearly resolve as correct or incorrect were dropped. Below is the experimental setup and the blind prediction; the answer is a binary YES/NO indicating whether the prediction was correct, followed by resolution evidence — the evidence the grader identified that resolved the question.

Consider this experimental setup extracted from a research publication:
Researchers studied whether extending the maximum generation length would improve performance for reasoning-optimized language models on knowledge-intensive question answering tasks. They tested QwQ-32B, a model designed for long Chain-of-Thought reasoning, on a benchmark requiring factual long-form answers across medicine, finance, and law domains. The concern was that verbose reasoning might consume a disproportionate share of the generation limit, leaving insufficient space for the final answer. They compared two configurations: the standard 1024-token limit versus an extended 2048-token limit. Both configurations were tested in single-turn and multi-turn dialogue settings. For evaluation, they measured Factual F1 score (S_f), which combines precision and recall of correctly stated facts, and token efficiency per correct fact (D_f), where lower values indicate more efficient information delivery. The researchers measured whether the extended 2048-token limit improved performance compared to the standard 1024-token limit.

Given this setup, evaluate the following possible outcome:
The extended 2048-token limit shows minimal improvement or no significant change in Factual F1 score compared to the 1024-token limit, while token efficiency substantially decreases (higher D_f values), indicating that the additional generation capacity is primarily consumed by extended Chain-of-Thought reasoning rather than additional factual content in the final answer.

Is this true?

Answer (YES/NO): NO